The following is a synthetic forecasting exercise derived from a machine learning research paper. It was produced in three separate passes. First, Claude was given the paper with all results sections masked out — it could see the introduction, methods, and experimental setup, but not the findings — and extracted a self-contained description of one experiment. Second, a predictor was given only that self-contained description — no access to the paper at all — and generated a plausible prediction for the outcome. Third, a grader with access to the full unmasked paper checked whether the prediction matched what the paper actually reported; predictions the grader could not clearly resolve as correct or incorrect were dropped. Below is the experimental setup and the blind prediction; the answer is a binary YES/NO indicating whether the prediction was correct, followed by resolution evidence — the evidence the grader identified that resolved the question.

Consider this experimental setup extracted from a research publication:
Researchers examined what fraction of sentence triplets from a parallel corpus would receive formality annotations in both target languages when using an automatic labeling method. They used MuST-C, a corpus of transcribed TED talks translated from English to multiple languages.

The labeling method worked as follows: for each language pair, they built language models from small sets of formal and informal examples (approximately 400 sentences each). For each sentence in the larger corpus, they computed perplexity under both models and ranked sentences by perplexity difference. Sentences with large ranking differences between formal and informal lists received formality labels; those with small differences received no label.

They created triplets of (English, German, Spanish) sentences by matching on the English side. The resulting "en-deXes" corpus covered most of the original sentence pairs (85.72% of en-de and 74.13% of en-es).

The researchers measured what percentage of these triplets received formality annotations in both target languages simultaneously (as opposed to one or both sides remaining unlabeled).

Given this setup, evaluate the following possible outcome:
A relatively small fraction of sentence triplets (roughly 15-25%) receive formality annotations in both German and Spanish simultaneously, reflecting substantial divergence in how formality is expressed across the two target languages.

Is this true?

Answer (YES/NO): NO